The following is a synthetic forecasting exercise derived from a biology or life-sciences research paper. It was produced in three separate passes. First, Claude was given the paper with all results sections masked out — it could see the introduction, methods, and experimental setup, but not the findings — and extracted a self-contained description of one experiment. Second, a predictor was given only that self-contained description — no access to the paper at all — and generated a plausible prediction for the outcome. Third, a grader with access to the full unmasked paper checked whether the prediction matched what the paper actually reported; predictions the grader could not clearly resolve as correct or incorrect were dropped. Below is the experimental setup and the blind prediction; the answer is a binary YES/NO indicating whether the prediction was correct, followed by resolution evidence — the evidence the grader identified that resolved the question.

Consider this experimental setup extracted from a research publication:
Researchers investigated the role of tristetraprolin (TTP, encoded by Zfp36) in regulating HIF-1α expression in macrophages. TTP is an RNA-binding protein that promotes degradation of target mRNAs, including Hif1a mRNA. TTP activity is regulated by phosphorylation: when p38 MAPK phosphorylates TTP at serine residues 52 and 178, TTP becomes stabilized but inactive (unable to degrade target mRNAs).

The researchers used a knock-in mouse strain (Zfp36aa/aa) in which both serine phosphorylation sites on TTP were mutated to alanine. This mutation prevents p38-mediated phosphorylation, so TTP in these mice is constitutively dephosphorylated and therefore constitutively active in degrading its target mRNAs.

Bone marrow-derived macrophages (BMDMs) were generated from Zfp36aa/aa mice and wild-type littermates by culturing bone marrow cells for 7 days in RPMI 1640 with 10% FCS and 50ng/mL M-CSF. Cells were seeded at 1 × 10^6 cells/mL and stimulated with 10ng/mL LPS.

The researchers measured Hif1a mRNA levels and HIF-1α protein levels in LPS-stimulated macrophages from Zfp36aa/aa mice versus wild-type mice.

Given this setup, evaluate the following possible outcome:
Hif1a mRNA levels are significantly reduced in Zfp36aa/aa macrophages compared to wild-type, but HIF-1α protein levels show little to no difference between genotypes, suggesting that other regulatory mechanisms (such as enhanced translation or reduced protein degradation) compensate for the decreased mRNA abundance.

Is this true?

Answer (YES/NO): NO